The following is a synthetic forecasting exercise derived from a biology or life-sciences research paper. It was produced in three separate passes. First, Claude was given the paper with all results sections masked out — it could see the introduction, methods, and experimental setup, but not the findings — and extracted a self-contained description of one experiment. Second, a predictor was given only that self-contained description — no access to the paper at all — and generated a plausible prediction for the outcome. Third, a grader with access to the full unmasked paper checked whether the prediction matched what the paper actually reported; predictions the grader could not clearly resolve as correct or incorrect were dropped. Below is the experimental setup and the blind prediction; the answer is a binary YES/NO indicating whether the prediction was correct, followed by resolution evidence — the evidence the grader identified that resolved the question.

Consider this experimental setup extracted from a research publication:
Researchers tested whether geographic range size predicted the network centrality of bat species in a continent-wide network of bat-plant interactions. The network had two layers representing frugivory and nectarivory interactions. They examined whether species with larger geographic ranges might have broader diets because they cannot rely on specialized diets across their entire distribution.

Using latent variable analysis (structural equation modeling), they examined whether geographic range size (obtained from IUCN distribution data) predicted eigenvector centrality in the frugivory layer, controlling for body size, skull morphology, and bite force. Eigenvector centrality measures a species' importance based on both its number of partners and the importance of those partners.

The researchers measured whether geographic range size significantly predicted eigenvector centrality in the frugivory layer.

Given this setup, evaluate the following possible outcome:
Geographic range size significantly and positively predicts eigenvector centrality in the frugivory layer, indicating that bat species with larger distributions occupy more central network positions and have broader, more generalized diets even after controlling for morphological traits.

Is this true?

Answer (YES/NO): NO